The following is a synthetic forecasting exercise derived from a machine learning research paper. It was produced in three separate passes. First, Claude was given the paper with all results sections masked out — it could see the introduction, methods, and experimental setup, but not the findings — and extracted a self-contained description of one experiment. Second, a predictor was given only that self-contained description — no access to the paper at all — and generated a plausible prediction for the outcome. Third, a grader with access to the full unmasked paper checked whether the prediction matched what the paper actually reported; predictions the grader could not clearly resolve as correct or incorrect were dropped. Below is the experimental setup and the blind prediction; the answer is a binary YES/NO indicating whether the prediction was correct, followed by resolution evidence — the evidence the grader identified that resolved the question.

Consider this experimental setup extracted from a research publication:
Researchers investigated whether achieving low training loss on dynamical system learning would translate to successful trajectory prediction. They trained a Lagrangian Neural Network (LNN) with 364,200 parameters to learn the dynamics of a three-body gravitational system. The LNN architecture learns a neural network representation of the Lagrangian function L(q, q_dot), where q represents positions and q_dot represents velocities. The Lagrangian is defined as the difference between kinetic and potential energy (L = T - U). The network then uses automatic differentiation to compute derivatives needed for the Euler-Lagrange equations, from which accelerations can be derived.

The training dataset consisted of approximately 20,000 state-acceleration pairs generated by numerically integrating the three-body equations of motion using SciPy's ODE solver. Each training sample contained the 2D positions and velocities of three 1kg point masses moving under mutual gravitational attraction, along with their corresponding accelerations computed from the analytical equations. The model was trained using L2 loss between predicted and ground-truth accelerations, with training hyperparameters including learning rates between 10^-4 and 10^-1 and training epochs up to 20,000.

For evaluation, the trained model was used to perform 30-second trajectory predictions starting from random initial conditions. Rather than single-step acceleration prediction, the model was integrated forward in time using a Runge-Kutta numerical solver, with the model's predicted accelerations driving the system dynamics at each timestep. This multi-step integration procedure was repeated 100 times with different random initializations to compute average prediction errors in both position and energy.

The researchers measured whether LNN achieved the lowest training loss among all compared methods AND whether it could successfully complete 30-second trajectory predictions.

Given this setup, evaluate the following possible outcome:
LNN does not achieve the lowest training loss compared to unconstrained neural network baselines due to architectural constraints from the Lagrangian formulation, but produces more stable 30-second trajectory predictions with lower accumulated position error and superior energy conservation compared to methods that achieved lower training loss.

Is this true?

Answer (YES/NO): NO